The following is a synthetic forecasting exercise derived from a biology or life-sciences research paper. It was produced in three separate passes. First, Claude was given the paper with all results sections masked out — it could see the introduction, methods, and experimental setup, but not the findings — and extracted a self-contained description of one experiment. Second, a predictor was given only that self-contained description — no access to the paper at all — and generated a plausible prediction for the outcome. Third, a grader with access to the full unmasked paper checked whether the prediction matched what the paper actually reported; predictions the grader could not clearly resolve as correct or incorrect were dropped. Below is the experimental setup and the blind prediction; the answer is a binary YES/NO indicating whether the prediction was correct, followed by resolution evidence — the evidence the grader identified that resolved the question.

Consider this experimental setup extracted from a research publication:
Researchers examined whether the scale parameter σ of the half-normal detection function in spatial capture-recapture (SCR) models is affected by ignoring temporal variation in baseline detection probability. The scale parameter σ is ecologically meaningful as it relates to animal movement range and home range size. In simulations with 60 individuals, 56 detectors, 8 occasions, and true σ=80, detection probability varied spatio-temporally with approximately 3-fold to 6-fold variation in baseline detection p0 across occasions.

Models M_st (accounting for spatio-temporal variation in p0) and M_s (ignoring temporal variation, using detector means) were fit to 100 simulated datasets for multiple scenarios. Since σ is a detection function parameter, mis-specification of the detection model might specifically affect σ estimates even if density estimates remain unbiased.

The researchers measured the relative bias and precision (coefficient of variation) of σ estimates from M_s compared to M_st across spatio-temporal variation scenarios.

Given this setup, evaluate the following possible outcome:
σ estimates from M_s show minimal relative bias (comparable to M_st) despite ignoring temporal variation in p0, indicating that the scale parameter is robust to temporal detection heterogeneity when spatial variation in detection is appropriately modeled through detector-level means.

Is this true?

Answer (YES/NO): YES